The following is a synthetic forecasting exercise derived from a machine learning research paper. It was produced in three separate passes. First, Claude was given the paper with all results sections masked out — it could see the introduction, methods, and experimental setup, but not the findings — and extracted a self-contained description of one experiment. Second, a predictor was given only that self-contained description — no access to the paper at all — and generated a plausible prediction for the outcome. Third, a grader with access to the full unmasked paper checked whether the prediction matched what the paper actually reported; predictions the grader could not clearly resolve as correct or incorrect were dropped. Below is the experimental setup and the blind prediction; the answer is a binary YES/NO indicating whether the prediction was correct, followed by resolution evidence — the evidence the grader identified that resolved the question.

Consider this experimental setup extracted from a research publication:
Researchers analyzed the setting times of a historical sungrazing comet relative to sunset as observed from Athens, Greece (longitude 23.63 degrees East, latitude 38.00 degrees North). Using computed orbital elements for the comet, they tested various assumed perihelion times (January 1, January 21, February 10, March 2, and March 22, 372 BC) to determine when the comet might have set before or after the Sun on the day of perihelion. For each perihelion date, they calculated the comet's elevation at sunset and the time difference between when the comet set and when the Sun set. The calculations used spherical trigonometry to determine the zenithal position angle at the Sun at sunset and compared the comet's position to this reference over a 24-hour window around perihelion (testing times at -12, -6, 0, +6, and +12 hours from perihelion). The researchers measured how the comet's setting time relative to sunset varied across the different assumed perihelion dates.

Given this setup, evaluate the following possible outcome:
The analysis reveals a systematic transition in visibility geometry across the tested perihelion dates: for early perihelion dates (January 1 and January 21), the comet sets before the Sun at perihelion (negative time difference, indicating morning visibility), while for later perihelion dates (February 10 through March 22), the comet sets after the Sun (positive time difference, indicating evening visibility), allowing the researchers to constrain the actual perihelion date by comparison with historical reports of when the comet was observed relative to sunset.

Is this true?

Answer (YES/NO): NO